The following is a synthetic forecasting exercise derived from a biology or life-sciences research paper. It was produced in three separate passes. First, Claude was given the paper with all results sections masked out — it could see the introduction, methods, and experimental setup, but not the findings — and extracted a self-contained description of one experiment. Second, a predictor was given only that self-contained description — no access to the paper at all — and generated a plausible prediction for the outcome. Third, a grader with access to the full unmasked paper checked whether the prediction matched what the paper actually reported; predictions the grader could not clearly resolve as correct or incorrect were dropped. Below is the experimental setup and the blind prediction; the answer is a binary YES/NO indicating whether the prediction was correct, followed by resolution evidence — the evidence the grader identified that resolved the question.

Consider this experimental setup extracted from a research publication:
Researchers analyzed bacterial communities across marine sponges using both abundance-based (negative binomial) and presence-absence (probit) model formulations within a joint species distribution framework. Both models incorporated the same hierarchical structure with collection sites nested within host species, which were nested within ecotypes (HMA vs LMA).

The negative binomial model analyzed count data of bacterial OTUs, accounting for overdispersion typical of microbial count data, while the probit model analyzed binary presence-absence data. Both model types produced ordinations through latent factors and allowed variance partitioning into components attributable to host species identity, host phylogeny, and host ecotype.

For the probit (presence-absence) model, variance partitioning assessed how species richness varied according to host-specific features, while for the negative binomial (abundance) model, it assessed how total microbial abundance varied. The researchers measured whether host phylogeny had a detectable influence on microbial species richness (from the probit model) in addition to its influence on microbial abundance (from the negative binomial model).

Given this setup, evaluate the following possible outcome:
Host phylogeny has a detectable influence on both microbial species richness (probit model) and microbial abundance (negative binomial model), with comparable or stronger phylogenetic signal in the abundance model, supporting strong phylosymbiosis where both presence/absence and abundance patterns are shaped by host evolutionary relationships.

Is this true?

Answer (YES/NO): YES